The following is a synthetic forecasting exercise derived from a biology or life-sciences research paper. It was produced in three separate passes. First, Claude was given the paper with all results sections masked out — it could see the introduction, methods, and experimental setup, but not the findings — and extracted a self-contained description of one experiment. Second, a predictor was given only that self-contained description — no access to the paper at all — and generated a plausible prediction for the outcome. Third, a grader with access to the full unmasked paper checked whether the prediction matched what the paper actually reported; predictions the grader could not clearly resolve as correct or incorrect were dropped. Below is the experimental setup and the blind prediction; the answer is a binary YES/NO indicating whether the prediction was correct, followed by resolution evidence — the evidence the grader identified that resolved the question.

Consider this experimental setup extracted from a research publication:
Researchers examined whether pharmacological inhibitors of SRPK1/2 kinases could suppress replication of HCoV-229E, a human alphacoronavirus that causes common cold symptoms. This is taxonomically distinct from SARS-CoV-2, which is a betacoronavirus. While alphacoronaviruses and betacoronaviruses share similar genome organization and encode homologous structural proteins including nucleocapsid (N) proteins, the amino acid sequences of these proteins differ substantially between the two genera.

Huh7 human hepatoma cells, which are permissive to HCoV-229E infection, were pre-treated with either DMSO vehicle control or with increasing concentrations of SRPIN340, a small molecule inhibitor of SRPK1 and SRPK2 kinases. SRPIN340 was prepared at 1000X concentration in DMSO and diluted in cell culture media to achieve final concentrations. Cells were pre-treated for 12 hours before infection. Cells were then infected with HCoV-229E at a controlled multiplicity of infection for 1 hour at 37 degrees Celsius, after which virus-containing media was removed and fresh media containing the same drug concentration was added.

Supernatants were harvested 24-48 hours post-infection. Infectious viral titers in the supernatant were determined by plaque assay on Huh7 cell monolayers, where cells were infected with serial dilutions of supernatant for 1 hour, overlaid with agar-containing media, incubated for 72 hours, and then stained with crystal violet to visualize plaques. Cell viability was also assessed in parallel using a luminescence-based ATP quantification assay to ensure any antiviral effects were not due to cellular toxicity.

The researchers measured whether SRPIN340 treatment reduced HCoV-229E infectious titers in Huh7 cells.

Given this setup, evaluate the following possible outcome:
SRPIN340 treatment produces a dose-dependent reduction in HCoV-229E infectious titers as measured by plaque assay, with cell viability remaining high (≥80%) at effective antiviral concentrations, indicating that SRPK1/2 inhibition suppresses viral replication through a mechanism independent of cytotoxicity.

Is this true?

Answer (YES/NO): NO